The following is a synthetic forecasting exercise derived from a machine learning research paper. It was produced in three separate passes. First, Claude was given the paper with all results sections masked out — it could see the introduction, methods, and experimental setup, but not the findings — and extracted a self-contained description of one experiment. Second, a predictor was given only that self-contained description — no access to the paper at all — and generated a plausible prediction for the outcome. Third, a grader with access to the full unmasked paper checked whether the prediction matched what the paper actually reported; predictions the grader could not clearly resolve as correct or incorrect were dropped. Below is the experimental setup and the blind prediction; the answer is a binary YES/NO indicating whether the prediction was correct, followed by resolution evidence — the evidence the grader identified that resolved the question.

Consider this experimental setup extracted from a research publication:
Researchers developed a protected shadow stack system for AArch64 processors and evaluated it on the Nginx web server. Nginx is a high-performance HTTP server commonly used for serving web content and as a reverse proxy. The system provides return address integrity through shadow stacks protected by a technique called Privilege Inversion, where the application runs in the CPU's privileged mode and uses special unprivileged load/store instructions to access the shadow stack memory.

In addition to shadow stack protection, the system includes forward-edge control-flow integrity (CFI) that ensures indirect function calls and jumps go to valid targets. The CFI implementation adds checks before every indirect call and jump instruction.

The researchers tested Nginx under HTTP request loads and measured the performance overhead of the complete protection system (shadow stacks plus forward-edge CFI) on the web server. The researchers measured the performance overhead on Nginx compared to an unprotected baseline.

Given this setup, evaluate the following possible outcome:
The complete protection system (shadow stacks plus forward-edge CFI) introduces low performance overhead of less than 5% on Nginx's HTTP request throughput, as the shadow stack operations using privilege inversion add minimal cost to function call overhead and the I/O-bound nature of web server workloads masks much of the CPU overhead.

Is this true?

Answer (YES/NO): YES